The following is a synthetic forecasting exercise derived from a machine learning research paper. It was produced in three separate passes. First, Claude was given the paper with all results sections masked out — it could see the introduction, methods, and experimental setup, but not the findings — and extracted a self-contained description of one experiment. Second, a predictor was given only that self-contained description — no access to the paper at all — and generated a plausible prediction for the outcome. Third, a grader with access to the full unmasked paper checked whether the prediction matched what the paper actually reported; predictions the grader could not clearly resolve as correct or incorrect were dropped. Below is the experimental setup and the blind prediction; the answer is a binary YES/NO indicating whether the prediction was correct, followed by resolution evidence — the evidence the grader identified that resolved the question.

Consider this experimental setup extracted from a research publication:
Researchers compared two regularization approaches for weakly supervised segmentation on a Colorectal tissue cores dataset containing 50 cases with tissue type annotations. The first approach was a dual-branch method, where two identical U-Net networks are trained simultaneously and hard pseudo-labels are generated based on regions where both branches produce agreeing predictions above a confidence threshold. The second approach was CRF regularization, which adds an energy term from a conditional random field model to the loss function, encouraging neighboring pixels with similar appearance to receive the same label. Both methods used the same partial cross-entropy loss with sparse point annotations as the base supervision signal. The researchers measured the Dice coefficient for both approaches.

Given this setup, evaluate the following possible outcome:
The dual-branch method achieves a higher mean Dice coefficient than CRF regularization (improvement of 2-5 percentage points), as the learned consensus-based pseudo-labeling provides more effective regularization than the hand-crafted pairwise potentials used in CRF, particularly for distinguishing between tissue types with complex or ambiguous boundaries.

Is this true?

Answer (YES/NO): NO